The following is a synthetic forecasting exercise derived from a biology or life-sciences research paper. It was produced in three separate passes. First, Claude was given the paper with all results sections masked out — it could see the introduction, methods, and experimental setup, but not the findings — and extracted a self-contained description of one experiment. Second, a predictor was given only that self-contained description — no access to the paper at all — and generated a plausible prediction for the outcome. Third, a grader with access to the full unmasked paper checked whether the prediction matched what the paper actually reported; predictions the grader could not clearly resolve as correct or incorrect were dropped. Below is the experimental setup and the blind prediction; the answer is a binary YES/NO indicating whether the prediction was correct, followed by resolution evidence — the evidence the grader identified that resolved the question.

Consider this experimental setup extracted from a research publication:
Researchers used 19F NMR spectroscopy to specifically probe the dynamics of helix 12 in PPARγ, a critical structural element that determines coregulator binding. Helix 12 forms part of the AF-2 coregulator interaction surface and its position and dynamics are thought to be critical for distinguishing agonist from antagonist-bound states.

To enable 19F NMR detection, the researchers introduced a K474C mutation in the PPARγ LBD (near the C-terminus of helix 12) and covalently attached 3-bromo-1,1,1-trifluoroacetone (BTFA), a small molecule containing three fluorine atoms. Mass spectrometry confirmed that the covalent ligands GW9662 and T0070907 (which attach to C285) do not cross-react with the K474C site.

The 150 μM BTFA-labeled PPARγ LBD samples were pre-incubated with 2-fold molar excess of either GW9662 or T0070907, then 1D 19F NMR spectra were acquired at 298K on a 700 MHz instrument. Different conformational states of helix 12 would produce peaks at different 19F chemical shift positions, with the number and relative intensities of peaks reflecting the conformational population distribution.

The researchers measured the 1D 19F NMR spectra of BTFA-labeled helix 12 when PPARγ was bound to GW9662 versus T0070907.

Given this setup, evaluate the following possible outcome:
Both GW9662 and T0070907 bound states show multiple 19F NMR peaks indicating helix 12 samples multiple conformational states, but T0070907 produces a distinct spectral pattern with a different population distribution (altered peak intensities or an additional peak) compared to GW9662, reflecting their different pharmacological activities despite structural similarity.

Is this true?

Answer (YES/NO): YES